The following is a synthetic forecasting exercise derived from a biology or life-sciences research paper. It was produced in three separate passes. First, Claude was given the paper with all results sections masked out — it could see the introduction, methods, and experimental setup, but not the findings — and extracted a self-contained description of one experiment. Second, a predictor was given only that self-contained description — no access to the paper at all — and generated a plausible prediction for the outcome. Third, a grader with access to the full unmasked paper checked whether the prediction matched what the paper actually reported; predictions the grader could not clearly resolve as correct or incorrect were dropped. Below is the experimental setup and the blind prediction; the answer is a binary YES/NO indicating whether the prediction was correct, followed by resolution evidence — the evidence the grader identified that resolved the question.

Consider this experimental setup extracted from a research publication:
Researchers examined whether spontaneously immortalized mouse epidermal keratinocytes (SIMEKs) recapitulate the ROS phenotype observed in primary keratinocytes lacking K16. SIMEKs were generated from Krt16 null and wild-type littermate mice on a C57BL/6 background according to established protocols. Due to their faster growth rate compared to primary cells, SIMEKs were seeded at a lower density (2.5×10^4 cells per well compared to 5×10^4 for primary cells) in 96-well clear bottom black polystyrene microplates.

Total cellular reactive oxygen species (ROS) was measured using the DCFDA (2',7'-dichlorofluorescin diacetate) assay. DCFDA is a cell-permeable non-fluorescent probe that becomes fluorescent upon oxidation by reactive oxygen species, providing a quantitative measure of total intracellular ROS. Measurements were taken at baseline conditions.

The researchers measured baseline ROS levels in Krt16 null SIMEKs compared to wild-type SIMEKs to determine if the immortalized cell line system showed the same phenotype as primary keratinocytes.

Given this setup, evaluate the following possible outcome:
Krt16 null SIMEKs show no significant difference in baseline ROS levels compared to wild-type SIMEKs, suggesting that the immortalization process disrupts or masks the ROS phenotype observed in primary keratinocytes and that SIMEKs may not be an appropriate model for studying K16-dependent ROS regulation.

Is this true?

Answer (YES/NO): NO